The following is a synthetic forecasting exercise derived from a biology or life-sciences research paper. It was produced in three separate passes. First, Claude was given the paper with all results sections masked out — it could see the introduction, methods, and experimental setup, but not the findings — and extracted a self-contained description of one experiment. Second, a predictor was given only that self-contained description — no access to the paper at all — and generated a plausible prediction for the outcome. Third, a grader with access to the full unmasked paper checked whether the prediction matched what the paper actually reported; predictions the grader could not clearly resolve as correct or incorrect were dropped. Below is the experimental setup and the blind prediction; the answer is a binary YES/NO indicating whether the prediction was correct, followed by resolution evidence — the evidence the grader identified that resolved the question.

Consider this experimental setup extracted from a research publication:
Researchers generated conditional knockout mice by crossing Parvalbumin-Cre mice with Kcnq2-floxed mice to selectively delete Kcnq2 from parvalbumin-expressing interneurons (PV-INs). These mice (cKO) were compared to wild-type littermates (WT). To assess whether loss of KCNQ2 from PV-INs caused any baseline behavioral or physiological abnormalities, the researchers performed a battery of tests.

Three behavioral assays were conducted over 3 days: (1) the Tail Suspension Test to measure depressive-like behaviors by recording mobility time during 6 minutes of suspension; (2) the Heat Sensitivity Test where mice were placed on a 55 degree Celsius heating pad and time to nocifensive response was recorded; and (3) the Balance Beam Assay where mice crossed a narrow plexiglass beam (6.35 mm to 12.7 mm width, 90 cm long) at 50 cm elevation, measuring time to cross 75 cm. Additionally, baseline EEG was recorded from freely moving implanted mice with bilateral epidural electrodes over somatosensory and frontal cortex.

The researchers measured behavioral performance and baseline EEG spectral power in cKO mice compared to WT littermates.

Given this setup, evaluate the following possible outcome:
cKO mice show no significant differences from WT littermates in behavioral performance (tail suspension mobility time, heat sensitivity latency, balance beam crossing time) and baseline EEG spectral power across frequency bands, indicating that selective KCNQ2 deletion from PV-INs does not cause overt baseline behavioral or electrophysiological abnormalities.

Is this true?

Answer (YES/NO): YES